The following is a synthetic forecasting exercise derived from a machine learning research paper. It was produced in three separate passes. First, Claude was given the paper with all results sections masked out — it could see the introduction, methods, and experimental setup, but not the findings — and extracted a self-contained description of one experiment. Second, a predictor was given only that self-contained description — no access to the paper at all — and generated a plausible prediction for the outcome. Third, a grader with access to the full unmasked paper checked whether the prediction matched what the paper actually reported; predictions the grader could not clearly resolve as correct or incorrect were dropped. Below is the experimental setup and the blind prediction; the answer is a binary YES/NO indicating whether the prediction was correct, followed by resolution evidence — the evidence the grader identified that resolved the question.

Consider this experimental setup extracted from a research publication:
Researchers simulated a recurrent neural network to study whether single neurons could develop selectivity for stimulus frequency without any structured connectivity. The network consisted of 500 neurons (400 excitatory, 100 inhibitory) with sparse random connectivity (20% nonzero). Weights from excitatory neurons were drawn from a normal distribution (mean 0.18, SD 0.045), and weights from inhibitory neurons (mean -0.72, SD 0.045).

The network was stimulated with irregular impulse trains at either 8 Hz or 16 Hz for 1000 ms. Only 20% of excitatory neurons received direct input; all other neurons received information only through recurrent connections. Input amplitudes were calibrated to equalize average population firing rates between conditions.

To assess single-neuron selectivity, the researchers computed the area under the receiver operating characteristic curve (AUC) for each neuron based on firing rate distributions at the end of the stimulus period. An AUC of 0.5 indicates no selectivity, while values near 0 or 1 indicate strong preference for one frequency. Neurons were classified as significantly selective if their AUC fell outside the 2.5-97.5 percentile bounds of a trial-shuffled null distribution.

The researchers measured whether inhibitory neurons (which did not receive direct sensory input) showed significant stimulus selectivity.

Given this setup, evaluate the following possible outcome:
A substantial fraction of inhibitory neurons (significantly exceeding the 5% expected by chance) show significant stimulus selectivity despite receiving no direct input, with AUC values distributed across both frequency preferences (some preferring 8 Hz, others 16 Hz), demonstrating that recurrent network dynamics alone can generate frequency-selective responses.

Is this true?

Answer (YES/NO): YES